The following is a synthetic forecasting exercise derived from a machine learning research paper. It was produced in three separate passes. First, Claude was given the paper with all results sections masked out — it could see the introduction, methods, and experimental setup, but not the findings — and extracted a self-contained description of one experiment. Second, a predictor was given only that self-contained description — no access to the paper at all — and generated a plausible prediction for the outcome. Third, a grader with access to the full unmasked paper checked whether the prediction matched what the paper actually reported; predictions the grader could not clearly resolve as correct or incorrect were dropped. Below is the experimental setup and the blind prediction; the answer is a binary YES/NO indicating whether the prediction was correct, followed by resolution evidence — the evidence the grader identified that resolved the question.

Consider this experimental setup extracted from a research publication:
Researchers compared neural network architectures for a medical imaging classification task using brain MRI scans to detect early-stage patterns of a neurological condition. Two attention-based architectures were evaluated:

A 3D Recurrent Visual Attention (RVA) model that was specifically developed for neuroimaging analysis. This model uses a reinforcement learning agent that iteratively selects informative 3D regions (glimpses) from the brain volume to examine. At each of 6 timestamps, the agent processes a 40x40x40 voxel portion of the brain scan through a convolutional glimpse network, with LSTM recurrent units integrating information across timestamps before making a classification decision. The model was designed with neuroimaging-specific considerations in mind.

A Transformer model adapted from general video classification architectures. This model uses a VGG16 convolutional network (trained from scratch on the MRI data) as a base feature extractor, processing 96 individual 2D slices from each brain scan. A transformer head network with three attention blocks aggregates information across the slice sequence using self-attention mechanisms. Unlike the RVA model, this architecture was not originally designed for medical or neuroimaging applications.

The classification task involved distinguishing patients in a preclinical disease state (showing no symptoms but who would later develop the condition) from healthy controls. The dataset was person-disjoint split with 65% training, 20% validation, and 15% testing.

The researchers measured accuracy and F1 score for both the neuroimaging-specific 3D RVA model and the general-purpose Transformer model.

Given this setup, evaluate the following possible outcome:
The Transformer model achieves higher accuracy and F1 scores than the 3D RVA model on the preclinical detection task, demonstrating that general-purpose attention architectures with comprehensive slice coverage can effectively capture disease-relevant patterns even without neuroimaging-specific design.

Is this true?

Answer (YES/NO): YES